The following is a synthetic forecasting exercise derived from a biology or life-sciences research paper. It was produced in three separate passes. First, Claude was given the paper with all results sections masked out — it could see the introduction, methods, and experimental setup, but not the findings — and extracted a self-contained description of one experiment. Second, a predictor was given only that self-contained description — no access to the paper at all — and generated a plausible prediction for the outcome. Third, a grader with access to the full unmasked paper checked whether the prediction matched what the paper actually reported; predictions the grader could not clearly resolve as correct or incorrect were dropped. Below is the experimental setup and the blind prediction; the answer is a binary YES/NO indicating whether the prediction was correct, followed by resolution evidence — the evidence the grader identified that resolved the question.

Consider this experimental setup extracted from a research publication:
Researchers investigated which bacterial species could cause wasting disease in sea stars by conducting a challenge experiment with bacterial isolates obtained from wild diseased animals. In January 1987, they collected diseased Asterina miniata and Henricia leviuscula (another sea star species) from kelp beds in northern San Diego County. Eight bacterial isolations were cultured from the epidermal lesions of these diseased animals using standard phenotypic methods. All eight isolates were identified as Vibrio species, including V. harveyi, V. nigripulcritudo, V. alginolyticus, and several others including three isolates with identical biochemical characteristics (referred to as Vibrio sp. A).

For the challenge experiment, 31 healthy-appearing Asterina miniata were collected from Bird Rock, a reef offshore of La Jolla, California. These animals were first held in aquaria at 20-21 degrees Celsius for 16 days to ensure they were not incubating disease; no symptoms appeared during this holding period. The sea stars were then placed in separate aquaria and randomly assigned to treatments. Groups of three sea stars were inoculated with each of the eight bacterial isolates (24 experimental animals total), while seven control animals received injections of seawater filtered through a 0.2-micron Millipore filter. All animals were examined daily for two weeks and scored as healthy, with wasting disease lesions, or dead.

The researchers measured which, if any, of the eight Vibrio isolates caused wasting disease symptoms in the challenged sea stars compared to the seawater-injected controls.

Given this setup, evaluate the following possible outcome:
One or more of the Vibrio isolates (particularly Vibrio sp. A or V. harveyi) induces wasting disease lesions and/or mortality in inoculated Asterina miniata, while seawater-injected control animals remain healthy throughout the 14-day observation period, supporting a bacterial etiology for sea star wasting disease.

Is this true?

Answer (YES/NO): YES